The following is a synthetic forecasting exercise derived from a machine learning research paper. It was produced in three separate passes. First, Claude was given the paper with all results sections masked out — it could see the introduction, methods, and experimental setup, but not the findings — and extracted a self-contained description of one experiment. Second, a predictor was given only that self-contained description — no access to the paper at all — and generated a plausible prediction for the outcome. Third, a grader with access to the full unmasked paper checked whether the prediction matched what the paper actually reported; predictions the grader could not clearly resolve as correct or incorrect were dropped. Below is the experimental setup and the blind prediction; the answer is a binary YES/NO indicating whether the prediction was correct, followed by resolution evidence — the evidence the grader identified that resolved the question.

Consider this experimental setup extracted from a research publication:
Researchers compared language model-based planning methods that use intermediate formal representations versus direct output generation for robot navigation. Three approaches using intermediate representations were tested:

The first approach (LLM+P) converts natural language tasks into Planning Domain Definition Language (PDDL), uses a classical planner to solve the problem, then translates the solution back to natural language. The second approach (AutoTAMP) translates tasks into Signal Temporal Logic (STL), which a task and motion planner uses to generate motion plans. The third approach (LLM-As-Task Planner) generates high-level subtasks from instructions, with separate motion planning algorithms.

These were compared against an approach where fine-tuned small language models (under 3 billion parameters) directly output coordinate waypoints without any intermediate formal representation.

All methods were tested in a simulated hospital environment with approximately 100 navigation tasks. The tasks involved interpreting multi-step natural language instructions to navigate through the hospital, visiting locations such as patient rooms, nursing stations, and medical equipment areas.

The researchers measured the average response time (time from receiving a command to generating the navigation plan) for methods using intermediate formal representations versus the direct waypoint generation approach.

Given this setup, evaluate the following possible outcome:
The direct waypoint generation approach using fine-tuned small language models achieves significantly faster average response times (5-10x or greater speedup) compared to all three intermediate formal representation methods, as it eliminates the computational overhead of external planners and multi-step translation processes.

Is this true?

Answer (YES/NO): YES